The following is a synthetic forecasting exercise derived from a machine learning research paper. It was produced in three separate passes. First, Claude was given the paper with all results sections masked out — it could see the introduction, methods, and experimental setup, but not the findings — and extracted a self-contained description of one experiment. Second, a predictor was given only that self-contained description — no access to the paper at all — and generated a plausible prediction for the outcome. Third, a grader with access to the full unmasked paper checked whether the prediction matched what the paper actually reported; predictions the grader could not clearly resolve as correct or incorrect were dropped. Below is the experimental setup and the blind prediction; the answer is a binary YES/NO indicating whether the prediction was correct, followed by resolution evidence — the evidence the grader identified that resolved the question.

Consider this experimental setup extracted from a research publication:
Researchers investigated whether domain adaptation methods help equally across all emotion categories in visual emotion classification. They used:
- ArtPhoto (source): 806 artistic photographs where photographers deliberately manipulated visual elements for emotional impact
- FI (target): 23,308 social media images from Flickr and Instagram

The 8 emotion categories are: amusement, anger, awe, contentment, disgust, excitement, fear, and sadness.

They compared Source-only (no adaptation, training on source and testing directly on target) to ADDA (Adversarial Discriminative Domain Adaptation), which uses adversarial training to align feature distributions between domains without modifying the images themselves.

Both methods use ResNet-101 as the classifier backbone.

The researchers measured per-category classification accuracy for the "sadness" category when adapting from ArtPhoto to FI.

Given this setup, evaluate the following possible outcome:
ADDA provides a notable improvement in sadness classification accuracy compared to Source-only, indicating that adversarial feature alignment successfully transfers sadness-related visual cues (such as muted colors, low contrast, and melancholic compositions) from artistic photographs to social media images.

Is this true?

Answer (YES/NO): YES